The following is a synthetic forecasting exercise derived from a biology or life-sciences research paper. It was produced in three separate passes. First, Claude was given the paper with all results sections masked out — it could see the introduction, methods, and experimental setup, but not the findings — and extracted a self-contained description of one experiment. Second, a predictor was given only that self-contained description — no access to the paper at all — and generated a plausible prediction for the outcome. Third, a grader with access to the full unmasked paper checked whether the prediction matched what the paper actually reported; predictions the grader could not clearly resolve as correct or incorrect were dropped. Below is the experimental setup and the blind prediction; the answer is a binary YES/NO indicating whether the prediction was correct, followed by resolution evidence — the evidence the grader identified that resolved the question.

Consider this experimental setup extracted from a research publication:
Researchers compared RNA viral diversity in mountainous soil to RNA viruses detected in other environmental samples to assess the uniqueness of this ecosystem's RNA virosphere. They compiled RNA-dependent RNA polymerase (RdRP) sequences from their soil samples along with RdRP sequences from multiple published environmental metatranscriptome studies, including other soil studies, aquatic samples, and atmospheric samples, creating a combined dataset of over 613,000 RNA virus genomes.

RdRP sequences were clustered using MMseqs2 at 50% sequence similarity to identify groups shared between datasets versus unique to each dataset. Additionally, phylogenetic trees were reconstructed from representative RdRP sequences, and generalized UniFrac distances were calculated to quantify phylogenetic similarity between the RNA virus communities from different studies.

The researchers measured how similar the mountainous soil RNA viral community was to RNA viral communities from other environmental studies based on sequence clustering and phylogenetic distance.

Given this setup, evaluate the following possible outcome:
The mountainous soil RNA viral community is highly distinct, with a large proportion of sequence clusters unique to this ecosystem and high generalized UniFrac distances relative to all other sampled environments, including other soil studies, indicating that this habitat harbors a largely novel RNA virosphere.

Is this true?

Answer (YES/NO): NO